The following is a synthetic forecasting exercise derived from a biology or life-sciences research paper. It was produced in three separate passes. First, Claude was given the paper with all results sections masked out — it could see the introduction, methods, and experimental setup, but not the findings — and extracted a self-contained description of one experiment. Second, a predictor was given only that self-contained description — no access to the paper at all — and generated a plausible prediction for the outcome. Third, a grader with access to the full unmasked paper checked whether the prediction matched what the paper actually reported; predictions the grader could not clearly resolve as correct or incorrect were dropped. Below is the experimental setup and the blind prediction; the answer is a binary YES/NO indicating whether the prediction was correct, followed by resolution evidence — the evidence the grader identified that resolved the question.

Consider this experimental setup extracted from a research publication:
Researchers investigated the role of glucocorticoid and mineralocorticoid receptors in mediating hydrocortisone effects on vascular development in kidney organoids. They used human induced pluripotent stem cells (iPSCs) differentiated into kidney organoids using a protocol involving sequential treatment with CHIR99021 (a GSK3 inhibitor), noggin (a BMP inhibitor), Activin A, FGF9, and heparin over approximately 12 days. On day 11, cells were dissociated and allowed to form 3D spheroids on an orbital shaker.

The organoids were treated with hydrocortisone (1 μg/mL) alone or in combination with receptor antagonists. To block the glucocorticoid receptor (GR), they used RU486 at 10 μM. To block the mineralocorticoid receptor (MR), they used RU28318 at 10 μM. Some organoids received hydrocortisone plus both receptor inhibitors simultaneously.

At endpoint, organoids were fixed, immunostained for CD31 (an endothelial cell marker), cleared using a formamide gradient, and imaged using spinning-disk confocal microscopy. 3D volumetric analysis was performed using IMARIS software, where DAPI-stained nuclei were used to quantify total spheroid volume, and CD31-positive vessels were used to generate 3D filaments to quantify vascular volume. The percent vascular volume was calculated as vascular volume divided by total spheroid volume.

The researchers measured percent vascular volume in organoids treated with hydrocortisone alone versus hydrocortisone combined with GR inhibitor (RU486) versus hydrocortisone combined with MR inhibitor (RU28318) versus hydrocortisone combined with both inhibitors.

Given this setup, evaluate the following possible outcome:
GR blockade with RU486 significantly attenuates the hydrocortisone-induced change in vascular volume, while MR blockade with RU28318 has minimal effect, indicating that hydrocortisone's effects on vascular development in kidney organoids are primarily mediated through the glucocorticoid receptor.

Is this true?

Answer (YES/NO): NO